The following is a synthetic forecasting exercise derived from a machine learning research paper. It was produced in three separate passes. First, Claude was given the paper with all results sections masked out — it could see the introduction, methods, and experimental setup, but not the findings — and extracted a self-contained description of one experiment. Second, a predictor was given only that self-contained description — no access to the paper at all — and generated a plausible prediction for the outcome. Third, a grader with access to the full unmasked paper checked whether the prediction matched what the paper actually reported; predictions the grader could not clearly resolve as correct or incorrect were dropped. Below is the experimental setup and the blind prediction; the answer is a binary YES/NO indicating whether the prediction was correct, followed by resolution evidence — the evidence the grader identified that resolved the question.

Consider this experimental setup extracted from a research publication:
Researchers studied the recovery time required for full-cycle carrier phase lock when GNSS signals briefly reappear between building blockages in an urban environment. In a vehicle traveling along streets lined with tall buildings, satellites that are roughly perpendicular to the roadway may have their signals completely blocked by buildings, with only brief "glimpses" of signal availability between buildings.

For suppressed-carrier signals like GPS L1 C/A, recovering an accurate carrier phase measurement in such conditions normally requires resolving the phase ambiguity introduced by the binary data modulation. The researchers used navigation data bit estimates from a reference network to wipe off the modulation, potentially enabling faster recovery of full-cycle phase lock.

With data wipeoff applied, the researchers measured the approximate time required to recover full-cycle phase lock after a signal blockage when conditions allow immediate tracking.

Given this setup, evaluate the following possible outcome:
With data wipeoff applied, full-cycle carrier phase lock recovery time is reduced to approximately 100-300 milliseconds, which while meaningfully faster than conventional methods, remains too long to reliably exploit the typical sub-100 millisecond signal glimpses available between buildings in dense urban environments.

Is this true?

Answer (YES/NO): NO